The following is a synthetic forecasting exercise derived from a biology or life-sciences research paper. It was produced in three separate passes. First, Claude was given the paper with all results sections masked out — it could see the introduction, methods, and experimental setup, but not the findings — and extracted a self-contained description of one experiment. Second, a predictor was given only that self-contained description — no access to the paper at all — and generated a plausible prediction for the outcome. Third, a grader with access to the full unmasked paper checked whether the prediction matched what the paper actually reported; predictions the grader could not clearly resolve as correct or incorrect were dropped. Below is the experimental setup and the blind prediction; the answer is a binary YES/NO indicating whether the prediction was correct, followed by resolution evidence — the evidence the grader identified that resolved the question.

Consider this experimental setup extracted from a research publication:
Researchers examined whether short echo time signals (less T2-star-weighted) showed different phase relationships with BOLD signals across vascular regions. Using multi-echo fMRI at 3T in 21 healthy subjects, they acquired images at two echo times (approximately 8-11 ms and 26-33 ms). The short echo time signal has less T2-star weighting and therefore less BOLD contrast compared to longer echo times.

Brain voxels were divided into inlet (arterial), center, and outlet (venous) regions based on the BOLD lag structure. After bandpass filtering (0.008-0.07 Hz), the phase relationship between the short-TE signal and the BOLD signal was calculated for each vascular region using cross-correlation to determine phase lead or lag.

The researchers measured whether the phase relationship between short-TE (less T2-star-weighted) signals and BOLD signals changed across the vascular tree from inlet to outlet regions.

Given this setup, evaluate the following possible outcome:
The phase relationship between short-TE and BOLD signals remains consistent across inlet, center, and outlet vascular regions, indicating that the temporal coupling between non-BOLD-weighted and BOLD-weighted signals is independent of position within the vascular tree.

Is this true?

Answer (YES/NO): NO